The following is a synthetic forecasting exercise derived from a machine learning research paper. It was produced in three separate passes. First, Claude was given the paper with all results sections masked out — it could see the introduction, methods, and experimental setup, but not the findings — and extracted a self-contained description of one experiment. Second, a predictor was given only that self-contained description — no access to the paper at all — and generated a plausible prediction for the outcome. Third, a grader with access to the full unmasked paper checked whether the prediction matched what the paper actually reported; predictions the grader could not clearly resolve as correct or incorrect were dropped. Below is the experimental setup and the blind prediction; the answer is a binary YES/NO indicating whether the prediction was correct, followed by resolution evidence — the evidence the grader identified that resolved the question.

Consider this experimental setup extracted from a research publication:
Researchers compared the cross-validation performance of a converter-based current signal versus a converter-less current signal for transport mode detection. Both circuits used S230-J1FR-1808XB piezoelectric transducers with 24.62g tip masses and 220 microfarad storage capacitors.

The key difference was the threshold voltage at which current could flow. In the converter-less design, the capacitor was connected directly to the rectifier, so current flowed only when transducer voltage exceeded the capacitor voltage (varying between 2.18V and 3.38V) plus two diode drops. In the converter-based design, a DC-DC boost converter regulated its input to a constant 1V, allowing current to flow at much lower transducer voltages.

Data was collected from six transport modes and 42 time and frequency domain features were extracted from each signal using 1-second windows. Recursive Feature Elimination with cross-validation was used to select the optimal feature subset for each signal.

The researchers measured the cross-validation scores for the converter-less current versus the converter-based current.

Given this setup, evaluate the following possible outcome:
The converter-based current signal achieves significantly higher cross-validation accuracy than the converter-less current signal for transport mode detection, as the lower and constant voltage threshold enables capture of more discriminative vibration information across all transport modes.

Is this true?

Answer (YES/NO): YES